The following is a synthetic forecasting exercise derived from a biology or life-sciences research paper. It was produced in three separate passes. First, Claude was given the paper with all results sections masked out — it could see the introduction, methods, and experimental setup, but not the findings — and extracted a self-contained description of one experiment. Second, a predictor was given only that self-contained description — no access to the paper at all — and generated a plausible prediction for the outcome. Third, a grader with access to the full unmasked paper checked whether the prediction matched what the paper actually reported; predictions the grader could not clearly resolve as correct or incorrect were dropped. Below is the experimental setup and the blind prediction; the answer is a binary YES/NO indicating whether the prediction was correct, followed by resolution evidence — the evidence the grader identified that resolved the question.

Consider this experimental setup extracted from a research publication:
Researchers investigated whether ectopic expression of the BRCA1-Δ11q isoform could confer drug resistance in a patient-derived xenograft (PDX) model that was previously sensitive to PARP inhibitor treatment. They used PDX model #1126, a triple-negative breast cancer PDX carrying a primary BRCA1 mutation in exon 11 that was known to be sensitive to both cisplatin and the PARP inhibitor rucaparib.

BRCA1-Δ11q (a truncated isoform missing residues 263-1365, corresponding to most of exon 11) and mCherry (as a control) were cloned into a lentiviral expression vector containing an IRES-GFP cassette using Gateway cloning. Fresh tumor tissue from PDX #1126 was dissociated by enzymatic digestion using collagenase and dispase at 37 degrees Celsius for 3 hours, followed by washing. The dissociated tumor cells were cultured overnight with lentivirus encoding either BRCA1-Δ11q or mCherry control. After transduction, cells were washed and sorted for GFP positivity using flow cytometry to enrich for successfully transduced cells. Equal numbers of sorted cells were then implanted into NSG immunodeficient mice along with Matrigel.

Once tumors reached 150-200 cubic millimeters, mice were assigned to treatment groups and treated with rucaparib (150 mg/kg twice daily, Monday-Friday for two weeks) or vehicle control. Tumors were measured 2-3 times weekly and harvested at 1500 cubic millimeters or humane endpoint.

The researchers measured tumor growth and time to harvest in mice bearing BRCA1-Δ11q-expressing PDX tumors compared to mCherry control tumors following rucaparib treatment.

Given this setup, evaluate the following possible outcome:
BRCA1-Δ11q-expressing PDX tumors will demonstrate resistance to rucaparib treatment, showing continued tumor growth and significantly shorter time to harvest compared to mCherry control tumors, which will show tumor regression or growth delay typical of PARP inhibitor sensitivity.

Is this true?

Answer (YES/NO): YES